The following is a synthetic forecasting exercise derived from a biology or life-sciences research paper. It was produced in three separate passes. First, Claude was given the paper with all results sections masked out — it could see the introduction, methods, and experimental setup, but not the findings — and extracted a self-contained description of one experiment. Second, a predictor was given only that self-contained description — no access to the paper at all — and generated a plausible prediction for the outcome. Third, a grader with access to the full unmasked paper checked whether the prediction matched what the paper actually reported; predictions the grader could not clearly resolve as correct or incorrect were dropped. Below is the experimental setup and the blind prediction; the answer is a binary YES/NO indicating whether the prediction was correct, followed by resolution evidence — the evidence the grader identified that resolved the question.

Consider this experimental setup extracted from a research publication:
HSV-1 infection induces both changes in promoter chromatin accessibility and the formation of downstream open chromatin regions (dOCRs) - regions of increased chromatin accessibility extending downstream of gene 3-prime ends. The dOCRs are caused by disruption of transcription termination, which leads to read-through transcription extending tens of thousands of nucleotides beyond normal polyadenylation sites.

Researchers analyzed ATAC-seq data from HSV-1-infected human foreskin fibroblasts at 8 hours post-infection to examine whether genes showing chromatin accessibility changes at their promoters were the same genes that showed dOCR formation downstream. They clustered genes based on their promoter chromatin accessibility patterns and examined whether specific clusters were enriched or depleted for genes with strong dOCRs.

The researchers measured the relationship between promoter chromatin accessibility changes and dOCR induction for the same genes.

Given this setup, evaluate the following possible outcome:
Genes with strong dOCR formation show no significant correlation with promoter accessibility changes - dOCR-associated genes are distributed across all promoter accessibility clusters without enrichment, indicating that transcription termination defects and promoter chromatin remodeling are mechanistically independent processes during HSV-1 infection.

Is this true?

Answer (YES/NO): NO